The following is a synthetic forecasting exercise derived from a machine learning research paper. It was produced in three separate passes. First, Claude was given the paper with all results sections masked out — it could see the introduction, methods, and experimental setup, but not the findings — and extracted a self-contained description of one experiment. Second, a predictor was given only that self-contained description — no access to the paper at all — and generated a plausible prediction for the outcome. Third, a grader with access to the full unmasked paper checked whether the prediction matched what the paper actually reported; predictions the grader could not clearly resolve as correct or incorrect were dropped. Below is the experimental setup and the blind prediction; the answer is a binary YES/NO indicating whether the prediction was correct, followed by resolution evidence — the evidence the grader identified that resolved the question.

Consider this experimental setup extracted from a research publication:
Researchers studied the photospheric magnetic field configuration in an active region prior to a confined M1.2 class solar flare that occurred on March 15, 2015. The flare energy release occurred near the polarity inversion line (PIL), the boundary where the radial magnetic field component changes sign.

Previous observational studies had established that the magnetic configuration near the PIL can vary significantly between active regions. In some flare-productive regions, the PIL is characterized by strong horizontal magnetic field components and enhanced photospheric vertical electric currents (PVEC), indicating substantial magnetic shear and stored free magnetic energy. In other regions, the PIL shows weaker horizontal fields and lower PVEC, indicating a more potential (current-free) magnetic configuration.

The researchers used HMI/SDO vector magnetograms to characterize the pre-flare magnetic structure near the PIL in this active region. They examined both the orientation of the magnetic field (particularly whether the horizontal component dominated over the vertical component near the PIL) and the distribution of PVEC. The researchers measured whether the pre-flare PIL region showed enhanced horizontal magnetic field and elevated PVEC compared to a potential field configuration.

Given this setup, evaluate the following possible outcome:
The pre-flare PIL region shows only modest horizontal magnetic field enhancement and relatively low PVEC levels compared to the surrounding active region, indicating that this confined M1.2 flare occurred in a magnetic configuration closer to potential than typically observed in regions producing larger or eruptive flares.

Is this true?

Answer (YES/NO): NO